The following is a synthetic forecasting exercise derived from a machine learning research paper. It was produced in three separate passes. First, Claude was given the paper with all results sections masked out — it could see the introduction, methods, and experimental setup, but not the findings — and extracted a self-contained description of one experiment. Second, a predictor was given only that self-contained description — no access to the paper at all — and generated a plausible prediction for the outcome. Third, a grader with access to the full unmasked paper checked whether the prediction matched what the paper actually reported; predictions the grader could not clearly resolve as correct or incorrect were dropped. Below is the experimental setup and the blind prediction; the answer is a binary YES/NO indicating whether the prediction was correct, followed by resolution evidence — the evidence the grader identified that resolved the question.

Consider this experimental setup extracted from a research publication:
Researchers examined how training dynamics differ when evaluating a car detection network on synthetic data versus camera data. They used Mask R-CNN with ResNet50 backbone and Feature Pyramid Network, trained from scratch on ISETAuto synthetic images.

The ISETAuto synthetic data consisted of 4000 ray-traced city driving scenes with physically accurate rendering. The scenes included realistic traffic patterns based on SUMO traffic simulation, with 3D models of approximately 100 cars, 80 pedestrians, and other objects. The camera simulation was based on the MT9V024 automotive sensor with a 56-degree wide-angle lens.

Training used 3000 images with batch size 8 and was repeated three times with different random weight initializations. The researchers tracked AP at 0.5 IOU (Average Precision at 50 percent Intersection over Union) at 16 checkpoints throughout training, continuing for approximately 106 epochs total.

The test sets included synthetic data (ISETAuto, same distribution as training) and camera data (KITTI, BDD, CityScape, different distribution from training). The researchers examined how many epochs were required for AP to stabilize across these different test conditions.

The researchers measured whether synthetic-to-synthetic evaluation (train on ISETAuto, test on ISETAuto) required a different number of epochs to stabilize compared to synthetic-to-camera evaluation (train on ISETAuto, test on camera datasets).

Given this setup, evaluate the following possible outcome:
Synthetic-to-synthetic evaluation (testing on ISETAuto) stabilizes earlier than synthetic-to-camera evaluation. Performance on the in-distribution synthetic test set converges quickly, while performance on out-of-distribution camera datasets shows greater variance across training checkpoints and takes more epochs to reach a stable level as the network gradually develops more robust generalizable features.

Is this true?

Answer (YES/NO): NO